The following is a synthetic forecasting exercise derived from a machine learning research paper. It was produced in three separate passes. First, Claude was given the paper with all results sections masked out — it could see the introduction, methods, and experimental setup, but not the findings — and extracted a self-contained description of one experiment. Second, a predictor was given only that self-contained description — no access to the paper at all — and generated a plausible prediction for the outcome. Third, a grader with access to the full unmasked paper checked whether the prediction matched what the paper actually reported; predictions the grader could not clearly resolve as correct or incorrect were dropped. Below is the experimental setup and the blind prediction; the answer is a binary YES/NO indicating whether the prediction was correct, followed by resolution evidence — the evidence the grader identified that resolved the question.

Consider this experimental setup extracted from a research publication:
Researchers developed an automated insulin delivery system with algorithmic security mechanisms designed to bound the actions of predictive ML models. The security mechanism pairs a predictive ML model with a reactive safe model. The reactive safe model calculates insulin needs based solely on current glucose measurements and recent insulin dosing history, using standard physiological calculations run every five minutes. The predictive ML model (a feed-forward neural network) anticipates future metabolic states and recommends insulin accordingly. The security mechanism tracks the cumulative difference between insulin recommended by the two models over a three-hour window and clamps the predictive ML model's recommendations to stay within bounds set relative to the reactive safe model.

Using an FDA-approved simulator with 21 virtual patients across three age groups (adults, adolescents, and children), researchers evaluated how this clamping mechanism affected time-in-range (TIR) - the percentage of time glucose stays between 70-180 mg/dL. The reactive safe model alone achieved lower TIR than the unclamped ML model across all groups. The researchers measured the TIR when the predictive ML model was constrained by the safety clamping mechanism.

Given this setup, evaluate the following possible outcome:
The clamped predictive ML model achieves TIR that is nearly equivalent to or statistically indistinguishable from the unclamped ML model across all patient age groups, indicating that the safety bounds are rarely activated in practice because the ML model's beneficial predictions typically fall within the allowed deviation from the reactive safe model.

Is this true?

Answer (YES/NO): NO